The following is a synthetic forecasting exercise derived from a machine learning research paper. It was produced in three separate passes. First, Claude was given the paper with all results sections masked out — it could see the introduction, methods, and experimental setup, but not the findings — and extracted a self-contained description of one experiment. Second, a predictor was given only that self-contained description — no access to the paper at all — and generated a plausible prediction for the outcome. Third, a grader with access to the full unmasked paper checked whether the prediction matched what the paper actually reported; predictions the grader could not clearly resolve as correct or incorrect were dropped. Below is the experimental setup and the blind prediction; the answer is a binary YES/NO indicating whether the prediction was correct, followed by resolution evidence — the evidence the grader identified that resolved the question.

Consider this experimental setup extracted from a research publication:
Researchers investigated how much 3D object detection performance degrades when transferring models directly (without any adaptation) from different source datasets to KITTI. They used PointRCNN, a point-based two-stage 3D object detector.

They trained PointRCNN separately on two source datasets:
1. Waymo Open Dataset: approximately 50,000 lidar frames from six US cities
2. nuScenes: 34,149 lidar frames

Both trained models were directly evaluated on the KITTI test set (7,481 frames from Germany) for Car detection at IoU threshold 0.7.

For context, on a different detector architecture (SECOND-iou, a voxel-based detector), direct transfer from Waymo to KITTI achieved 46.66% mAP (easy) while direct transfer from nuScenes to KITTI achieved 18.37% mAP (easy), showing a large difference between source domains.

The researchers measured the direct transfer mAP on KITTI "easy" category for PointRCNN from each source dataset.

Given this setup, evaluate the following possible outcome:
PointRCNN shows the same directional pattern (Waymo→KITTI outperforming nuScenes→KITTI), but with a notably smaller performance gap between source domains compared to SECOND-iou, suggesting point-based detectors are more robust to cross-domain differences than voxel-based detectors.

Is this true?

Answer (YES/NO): YES